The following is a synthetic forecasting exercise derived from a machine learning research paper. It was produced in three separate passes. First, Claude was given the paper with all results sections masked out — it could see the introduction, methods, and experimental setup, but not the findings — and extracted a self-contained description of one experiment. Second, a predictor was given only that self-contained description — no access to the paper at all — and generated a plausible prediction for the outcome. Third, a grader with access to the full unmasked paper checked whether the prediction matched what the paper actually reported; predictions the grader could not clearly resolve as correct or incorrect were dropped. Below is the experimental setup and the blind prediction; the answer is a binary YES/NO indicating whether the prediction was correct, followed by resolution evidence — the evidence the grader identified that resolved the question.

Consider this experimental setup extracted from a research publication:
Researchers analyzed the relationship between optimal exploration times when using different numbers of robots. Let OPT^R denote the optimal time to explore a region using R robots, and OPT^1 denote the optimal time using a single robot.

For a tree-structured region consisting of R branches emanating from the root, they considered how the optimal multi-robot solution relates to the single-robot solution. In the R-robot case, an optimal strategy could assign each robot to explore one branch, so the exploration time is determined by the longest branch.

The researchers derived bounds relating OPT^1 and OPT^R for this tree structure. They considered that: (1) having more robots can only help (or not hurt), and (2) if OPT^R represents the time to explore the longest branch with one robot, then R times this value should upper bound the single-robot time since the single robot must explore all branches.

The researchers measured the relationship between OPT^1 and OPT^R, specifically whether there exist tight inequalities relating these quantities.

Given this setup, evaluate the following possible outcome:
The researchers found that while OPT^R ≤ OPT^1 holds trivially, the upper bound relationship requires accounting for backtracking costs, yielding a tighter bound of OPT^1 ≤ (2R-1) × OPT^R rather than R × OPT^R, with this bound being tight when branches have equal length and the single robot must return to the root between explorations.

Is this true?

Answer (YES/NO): NO